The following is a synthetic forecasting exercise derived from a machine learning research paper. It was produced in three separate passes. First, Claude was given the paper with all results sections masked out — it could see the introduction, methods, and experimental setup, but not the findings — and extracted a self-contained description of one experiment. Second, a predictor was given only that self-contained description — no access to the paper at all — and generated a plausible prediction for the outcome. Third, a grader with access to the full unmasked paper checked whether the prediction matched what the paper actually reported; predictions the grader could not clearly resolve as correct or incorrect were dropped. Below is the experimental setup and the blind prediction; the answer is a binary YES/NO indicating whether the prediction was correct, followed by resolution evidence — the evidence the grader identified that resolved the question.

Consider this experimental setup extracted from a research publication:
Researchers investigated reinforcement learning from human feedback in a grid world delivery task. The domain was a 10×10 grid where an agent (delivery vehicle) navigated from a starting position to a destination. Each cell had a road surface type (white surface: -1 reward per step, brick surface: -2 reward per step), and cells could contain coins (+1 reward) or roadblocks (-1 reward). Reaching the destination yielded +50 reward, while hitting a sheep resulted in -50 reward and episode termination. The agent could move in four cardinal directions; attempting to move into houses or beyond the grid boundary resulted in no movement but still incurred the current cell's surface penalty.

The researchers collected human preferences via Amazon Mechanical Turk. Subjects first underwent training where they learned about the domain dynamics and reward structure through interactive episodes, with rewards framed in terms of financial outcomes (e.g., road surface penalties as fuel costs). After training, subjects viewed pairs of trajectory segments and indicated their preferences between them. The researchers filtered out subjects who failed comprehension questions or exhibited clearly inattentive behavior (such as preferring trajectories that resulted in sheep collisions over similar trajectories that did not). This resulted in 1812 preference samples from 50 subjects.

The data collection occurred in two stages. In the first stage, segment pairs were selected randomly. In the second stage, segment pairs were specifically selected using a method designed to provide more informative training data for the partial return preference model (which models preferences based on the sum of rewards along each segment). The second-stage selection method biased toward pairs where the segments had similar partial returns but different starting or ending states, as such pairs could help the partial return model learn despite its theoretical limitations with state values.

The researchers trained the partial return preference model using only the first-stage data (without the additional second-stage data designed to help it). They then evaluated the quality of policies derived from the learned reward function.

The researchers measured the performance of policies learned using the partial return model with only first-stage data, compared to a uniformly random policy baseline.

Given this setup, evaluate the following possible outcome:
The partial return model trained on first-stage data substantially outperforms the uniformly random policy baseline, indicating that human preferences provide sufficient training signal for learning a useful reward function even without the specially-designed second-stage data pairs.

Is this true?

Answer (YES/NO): NO